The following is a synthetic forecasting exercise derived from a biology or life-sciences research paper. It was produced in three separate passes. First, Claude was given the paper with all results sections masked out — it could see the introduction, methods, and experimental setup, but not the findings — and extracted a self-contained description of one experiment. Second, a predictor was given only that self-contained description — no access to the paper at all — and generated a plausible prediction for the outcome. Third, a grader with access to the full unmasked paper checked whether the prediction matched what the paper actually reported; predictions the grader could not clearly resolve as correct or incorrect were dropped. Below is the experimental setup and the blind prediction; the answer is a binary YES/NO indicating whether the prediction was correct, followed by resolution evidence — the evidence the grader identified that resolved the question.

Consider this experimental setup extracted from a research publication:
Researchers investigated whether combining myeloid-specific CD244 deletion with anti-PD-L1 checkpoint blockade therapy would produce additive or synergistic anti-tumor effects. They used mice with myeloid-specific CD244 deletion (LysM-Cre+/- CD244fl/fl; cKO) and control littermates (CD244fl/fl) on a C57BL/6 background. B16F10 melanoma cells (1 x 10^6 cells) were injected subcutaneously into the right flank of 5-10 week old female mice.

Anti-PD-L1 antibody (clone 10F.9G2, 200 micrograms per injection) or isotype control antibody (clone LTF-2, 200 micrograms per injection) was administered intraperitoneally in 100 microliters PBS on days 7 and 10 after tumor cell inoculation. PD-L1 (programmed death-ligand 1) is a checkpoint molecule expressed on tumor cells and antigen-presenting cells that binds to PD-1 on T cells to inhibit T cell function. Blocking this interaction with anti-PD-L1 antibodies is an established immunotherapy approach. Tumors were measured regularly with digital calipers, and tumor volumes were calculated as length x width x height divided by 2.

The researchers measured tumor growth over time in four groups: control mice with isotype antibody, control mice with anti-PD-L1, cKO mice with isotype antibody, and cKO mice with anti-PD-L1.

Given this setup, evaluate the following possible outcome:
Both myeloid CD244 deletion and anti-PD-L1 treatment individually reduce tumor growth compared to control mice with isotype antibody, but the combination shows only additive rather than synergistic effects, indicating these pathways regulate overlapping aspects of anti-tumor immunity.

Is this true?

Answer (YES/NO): NO